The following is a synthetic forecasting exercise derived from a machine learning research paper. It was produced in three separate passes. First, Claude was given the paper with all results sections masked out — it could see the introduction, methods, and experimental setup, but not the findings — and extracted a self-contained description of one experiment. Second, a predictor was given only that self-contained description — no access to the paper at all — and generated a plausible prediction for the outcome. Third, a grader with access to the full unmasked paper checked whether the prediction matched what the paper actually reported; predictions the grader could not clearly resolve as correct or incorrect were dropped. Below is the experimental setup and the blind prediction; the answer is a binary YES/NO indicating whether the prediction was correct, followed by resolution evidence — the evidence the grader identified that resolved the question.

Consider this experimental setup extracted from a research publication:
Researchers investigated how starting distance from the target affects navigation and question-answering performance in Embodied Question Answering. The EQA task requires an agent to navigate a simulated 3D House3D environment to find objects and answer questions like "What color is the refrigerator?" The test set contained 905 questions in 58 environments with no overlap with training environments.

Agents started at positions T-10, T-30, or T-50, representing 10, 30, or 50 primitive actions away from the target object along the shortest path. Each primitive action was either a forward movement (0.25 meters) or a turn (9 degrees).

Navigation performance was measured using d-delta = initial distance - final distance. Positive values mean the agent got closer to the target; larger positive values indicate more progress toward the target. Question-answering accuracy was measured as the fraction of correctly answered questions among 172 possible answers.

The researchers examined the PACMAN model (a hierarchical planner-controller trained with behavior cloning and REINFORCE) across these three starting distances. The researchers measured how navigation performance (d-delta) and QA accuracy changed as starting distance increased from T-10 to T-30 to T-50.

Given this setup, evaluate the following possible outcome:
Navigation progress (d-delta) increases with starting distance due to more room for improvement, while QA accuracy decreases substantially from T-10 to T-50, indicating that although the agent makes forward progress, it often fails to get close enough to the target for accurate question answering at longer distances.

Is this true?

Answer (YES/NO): YES